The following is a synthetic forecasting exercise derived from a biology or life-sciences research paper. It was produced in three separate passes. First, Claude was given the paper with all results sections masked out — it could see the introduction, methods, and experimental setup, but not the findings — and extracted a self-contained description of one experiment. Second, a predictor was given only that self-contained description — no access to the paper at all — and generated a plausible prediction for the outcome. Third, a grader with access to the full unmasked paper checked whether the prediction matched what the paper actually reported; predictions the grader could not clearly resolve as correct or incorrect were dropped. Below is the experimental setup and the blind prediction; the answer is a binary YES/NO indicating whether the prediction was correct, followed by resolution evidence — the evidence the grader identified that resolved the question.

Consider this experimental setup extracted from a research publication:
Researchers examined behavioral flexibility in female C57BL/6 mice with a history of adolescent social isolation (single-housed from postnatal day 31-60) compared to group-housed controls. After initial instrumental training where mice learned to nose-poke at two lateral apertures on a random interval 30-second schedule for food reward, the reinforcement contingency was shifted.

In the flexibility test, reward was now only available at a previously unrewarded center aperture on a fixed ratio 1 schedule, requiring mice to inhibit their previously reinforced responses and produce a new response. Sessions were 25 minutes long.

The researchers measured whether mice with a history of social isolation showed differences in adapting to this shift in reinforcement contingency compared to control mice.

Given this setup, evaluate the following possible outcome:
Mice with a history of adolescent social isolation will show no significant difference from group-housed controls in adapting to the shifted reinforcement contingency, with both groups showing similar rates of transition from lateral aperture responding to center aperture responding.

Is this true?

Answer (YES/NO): YES